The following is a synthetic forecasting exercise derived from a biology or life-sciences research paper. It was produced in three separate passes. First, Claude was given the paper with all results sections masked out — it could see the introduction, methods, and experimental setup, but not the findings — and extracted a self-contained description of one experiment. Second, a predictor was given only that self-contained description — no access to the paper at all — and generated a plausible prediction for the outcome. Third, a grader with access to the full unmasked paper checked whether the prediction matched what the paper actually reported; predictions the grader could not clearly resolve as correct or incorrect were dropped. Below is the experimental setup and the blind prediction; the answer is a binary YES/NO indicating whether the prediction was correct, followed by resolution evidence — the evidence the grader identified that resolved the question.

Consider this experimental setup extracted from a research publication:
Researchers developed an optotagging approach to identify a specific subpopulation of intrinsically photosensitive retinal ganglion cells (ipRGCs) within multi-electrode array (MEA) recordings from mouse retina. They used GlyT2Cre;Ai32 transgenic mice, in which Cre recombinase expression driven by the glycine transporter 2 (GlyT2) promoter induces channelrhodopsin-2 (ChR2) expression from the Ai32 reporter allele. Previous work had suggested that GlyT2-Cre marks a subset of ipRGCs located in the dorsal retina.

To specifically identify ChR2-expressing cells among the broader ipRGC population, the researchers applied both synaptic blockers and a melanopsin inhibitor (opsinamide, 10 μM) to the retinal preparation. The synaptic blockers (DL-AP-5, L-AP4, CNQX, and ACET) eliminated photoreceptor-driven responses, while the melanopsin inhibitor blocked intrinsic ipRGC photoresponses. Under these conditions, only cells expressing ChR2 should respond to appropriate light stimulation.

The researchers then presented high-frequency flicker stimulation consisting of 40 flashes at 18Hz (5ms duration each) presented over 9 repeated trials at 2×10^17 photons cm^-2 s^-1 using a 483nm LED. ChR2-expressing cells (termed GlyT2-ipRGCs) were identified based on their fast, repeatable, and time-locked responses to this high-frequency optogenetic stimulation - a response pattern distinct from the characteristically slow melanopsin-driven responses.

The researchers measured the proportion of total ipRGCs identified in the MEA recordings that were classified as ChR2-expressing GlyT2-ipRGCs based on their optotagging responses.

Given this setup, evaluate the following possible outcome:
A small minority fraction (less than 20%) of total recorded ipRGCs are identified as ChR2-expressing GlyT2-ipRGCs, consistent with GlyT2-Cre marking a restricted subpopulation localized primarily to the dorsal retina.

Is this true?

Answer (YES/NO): YES